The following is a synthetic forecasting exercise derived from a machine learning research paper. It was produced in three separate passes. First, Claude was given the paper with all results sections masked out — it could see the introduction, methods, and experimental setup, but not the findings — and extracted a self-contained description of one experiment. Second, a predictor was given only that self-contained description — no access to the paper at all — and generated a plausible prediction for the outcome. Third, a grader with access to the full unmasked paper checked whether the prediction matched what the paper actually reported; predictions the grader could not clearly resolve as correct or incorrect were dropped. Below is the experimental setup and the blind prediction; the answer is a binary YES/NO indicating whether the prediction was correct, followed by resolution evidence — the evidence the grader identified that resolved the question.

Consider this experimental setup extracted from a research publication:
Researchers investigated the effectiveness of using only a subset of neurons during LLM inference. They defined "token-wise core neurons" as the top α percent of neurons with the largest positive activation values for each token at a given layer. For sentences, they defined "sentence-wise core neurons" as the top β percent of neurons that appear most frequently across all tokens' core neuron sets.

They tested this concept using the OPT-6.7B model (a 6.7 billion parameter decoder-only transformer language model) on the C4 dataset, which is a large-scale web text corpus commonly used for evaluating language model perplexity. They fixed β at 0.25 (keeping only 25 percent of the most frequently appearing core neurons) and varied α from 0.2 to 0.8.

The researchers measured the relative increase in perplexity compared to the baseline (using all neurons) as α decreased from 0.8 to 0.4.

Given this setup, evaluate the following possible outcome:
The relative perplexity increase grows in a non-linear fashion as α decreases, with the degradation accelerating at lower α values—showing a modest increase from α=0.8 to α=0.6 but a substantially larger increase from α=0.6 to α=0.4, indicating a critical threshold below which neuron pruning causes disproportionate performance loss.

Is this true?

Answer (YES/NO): NO